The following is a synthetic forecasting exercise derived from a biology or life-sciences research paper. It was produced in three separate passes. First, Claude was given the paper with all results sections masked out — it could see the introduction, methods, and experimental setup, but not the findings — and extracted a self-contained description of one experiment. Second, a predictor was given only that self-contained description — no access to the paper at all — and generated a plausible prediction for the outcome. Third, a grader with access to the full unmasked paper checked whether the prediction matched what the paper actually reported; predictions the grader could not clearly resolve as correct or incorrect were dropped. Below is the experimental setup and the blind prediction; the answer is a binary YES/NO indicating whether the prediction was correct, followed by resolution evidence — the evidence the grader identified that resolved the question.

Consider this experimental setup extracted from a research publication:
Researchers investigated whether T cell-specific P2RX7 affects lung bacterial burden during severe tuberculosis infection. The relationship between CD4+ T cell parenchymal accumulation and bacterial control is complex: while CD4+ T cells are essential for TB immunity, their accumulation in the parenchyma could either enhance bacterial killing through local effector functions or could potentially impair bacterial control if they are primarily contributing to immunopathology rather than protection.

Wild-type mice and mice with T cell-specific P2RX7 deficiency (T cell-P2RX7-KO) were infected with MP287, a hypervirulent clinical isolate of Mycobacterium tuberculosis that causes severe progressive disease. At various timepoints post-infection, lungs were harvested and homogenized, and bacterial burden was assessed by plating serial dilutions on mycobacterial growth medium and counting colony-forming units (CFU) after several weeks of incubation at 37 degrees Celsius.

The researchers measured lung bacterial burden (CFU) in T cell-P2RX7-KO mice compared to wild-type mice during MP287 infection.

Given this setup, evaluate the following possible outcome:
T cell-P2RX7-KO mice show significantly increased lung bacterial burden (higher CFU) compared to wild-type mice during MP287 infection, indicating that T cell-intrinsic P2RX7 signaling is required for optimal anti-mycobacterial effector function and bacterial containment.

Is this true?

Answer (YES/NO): NO